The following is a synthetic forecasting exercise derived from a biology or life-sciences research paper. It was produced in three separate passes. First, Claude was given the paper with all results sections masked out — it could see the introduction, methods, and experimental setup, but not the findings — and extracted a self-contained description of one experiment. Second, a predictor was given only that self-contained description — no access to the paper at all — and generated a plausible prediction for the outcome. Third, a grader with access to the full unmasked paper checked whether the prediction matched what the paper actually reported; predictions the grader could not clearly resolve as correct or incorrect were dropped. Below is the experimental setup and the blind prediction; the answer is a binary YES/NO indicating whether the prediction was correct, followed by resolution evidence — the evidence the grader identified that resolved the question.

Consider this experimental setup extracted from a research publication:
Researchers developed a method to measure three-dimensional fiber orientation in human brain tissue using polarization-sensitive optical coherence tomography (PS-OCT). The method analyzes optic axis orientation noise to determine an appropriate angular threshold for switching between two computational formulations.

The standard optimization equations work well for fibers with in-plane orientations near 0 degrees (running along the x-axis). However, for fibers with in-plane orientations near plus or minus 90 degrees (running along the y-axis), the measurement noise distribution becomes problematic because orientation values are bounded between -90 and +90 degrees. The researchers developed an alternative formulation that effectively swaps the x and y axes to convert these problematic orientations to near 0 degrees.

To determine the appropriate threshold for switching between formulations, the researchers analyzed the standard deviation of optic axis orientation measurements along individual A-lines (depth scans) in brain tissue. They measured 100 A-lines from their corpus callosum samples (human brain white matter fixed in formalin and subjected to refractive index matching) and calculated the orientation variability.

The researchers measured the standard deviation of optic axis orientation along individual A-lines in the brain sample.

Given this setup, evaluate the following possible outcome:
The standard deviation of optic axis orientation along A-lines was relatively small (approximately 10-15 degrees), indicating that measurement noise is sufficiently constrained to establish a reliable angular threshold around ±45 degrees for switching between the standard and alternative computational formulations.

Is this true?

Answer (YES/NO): NO